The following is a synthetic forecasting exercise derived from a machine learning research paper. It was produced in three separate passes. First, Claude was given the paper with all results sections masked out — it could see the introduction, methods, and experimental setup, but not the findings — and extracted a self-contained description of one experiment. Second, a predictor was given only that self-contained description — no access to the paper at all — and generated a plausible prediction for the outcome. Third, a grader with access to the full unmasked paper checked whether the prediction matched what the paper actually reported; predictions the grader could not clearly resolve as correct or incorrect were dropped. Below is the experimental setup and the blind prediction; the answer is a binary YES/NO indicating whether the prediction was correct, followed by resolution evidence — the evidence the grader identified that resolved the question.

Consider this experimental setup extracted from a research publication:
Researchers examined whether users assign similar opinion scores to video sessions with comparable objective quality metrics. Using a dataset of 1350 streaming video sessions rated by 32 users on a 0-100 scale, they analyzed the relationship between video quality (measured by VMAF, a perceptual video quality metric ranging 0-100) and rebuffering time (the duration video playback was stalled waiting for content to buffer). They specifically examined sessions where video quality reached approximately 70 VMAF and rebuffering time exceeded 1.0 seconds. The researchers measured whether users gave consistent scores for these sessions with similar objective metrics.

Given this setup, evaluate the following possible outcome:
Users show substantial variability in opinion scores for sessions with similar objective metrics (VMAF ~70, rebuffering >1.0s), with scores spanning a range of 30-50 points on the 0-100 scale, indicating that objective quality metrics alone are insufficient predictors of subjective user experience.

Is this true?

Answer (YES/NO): NO